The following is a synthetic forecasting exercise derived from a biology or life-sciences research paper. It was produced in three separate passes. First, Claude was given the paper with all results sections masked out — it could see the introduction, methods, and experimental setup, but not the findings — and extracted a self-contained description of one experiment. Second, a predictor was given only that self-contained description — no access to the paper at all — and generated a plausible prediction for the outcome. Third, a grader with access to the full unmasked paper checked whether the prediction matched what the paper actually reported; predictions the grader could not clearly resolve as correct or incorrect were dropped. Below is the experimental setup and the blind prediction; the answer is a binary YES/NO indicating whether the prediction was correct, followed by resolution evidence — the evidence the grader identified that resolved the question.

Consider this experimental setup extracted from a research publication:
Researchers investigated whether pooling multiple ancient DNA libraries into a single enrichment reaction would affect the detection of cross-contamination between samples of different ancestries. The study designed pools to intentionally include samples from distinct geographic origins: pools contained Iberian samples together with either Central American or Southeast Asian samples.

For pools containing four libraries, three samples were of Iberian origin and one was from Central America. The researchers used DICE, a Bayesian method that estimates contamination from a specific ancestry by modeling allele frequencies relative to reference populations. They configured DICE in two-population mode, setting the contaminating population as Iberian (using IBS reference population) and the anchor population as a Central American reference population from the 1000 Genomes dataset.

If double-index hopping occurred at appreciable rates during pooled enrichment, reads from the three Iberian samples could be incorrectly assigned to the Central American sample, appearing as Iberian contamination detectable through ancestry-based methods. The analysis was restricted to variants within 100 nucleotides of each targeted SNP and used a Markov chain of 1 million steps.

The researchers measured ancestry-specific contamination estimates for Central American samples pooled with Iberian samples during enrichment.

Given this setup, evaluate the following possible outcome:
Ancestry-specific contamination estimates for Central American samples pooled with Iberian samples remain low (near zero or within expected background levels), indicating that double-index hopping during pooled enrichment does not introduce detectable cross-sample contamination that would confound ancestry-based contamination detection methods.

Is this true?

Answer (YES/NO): YES